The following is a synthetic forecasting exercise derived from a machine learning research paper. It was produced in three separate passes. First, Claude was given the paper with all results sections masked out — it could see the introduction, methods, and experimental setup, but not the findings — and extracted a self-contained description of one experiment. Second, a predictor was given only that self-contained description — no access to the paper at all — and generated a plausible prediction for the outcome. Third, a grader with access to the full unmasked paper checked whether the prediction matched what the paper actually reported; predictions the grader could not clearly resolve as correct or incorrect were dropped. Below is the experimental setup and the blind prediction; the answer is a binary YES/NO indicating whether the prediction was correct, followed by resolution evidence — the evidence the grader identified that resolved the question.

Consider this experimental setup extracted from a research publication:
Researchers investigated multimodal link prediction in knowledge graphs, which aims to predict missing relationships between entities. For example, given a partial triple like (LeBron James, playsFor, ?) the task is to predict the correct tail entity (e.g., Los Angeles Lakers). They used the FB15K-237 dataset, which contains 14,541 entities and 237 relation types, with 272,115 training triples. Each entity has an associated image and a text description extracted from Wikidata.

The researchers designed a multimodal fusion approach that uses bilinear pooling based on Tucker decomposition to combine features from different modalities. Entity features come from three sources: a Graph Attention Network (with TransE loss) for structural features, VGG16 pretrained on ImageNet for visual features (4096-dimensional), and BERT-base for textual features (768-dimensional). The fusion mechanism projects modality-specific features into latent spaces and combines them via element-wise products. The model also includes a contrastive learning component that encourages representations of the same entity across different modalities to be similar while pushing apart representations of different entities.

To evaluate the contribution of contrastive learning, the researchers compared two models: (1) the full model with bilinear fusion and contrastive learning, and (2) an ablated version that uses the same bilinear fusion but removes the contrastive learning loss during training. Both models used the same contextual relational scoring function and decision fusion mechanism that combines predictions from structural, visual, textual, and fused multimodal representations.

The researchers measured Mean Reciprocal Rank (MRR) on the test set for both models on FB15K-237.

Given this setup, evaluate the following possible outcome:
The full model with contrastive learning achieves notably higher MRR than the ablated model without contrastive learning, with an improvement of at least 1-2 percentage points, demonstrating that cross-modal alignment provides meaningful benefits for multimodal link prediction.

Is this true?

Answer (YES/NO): YES